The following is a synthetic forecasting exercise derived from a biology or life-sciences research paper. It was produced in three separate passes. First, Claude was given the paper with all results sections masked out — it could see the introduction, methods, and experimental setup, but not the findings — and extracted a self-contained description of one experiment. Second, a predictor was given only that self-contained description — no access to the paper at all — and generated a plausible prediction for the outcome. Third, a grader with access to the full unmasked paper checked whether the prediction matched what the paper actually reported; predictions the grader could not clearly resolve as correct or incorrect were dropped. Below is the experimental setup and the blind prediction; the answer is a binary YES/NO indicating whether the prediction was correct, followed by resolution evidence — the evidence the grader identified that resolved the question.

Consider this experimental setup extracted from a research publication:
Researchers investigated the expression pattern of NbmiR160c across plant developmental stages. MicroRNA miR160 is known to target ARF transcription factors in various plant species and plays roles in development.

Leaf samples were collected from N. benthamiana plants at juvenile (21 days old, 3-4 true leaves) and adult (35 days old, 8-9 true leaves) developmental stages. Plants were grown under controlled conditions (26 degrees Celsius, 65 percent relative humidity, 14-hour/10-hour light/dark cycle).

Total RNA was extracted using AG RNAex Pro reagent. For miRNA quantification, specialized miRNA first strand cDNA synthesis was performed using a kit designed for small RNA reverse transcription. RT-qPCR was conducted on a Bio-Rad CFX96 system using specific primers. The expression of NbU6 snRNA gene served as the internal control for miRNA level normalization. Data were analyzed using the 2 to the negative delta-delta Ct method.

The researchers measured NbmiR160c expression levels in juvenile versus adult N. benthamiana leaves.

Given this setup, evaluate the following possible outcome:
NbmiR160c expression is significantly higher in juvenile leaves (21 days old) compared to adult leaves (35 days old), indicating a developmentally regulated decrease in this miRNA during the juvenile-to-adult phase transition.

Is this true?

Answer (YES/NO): YES